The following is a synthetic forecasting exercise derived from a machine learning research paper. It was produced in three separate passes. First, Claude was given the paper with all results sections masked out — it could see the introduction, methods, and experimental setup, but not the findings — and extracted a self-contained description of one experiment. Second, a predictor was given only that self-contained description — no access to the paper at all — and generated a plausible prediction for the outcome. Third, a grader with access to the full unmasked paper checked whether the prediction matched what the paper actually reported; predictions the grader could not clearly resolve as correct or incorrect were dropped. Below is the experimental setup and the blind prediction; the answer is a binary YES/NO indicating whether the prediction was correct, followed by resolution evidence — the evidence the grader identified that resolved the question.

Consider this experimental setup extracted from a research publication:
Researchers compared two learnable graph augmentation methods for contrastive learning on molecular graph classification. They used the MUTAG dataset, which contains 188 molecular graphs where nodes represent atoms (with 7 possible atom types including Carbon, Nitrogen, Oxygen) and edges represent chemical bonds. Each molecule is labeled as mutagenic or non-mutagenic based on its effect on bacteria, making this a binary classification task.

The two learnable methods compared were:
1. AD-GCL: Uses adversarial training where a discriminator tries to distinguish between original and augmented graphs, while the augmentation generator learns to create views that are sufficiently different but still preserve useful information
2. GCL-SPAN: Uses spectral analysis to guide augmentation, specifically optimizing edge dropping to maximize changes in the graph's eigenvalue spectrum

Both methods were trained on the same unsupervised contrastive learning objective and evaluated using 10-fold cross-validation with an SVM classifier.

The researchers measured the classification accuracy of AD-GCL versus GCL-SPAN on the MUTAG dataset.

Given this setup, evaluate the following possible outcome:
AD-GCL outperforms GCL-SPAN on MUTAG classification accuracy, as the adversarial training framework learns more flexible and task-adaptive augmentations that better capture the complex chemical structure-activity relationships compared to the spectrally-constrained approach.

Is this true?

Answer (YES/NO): YES